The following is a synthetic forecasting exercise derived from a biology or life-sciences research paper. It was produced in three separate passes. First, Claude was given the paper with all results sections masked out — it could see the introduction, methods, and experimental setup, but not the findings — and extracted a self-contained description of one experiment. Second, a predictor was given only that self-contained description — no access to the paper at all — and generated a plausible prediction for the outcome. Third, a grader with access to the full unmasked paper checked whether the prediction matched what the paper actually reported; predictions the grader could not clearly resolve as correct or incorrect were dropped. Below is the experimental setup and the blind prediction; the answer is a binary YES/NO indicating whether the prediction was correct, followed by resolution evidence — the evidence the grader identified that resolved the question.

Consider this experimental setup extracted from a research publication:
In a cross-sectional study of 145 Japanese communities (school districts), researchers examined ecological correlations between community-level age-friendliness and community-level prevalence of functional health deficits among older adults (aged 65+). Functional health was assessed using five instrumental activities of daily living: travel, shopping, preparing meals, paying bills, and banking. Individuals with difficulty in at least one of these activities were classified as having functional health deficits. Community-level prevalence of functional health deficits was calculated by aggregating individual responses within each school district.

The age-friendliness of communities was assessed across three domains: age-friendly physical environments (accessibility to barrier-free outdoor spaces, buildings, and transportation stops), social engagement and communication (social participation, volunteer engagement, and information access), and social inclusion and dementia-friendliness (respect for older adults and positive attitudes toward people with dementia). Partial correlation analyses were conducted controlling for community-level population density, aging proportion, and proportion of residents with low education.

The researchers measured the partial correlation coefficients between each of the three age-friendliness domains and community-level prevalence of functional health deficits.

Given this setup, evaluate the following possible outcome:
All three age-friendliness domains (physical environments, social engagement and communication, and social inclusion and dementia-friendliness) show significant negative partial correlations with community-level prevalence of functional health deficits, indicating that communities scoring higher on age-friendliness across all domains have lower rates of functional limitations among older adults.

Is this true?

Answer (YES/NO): NO